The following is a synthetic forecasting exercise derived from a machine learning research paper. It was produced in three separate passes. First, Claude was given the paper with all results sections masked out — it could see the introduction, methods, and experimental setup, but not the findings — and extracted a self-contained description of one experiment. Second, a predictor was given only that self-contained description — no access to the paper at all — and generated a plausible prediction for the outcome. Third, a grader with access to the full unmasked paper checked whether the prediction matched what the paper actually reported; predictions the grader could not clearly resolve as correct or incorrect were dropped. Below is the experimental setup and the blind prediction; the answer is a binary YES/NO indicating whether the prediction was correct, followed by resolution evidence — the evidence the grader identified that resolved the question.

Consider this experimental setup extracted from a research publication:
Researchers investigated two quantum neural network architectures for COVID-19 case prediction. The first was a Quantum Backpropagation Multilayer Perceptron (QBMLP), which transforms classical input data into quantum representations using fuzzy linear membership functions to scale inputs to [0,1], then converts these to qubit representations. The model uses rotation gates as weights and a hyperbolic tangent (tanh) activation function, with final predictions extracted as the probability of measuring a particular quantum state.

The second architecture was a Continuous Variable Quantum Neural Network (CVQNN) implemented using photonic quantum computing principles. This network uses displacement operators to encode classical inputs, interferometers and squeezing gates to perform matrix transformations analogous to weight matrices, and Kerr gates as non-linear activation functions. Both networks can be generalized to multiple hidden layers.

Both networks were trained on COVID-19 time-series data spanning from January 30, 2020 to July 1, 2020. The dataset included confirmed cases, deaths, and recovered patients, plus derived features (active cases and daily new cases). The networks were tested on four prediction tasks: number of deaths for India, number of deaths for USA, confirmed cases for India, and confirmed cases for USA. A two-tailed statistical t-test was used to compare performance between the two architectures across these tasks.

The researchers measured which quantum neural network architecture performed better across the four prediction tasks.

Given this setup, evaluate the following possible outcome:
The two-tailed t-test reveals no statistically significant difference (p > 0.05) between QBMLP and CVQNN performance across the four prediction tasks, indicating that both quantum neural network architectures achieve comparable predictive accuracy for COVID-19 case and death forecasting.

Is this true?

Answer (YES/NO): YES